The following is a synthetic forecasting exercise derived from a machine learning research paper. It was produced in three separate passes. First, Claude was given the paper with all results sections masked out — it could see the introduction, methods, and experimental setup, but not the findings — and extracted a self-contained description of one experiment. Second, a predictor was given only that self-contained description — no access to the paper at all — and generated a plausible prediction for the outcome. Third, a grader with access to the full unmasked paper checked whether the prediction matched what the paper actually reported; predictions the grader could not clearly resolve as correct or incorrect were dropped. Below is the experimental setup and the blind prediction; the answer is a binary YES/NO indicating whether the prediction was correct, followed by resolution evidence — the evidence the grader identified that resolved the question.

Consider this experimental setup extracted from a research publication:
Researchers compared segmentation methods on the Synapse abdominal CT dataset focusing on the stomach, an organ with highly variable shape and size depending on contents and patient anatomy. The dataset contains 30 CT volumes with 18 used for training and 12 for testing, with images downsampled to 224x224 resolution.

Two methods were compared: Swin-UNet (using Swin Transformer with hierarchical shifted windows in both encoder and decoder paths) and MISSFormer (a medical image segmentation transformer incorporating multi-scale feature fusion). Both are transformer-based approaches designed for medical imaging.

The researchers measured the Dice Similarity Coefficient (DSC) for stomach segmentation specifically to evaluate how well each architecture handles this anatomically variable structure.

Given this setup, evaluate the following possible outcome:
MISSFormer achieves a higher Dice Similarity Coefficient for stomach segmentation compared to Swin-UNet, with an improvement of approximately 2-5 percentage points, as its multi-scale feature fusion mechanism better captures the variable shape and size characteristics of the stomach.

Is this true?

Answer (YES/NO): YES